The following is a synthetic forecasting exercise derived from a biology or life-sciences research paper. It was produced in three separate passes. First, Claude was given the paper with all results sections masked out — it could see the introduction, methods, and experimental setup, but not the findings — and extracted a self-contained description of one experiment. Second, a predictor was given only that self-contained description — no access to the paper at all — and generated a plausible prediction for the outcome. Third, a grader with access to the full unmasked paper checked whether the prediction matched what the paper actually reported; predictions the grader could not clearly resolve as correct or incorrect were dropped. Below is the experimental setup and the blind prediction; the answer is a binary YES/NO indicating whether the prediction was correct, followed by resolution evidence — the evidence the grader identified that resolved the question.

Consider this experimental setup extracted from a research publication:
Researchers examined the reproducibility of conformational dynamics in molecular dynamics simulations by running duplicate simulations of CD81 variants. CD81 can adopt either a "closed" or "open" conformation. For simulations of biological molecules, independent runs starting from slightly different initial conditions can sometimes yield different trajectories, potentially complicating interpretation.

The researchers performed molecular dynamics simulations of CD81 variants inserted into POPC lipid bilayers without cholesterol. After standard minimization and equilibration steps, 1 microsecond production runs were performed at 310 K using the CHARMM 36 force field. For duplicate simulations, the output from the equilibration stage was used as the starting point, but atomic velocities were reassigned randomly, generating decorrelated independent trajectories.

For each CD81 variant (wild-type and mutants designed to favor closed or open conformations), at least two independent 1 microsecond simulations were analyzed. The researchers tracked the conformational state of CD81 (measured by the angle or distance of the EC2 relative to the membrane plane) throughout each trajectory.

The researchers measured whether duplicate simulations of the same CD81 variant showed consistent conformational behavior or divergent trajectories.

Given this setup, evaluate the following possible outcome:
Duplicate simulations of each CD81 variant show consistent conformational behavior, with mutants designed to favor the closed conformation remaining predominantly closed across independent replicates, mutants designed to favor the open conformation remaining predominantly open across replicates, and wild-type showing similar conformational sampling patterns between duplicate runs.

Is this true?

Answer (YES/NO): NO